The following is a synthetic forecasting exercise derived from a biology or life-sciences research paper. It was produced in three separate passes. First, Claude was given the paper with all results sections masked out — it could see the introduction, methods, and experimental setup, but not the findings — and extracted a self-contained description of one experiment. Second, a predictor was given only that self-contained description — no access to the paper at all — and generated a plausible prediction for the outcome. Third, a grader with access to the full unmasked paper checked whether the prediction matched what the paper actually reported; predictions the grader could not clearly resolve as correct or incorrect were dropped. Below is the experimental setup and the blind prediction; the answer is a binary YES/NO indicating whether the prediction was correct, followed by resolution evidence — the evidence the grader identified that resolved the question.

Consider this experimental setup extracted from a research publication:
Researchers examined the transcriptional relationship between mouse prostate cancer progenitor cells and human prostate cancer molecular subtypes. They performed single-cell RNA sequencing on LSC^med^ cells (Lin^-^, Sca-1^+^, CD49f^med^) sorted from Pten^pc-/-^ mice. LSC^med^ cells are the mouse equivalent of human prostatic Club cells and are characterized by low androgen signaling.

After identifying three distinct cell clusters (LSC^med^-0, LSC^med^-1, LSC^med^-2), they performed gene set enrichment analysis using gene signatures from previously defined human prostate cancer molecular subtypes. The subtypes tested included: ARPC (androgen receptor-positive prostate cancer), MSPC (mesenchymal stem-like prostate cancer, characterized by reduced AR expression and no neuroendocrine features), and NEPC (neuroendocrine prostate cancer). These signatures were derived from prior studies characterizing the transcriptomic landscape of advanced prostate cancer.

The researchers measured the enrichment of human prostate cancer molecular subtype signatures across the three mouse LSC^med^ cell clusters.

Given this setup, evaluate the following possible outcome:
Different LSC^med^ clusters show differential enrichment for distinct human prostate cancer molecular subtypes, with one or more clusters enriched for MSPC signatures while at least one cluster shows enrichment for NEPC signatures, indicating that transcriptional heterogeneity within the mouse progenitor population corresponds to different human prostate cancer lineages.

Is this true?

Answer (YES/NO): NO